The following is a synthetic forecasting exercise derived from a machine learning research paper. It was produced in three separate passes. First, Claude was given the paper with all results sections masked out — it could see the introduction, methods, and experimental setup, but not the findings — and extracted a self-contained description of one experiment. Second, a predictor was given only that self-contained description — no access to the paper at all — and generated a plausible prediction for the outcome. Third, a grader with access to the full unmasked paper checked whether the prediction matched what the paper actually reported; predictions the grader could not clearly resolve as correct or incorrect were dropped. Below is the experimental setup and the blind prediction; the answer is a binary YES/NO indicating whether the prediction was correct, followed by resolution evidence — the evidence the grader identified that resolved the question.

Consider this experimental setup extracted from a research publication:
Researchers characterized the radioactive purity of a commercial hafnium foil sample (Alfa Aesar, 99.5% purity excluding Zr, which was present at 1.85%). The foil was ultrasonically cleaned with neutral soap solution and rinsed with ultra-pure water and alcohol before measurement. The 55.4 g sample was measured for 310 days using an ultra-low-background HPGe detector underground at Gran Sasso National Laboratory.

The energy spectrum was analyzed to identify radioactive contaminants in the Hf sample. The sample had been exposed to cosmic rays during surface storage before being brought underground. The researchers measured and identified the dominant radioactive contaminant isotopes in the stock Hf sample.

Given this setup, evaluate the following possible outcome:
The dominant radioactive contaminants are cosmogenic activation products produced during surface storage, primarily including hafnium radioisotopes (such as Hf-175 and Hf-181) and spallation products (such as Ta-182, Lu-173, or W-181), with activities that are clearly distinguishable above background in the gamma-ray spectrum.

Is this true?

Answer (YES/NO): NO